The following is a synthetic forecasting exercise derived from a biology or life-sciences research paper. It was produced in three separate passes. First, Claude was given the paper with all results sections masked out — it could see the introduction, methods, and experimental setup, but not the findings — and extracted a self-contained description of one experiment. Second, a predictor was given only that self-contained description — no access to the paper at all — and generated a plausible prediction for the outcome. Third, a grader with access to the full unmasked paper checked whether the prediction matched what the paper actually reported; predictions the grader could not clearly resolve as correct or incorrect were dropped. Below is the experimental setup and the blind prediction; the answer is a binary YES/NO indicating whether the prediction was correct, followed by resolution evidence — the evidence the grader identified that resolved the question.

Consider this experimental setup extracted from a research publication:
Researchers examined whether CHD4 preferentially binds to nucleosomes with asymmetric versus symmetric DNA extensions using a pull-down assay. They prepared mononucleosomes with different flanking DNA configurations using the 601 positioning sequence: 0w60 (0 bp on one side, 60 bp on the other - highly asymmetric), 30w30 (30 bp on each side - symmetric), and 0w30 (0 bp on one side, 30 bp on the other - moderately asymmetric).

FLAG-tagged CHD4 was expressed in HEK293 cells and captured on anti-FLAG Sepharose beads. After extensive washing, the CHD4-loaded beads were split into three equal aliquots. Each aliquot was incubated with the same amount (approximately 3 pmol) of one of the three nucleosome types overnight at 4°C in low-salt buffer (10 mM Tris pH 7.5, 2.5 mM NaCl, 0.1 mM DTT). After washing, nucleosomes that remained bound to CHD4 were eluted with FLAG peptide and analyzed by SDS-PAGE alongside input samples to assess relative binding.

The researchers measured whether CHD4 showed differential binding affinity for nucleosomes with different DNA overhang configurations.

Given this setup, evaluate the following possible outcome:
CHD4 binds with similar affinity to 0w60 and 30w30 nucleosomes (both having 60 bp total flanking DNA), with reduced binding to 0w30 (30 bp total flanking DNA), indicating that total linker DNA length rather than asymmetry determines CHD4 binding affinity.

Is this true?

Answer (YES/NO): NO